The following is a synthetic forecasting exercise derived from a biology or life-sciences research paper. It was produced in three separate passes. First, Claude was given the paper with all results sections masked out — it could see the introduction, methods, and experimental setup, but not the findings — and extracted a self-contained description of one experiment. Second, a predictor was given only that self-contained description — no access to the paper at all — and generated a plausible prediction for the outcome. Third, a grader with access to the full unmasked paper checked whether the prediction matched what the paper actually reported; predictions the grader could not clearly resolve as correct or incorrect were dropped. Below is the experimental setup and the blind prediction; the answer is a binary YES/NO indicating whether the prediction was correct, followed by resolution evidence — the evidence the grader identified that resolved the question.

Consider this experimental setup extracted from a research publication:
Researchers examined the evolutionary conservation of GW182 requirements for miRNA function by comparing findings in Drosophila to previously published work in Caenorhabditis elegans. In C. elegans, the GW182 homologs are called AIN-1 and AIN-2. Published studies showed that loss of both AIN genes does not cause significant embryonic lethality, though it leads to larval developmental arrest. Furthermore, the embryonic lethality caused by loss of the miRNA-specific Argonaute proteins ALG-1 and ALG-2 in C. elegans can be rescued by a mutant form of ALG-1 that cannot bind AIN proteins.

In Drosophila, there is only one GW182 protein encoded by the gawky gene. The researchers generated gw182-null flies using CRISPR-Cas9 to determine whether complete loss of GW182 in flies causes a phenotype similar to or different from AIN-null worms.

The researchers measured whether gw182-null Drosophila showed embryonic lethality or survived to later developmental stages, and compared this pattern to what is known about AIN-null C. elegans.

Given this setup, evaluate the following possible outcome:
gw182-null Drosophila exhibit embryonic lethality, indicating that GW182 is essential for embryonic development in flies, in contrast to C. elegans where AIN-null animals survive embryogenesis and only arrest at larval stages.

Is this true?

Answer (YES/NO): NO